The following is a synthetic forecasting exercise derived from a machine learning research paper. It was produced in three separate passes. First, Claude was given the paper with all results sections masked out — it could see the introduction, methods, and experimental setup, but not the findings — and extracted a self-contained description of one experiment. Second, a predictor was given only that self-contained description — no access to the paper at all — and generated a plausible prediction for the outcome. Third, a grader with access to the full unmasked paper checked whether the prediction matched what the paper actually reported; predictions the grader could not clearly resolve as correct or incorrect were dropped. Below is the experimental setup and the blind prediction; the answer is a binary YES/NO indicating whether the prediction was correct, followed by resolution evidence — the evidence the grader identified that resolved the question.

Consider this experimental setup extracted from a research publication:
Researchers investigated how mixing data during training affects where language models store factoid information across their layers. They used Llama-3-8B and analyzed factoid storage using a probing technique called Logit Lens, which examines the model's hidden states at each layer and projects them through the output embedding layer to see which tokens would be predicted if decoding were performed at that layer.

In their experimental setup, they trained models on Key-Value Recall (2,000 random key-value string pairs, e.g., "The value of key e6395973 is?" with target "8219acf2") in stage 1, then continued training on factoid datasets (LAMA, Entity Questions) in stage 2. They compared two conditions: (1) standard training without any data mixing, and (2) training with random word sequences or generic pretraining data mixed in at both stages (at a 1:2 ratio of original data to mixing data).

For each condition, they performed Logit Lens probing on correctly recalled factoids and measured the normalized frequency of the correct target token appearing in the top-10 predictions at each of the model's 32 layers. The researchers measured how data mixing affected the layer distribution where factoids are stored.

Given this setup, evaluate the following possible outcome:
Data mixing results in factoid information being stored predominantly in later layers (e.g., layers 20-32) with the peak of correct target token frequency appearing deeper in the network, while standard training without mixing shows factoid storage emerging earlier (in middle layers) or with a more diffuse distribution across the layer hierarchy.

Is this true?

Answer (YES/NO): NO